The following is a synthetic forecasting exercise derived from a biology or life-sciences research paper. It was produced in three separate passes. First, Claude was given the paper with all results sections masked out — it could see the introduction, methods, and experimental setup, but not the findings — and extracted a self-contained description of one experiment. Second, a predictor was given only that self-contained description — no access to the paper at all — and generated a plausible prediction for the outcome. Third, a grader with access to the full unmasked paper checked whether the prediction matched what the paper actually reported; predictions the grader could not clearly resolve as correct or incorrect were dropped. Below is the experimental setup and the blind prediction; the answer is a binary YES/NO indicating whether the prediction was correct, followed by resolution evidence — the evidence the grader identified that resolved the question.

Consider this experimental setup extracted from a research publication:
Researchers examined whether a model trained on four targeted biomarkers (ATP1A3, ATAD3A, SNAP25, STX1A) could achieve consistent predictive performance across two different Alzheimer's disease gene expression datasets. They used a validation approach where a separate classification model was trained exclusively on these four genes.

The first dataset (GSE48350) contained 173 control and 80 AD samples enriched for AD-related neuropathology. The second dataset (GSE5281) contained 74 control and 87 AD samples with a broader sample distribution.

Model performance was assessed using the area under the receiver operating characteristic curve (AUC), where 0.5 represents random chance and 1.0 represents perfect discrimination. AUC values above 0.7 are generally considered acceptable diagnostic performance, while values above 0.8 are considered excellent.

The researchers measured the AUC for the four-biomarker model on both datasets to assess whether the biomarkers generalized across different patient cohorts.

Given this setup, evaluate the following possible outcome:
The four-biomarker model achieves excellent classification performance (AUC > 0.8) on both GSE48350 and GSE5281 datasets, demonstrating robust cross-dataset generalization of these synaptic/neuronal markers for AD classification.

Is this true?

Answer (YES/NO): NO